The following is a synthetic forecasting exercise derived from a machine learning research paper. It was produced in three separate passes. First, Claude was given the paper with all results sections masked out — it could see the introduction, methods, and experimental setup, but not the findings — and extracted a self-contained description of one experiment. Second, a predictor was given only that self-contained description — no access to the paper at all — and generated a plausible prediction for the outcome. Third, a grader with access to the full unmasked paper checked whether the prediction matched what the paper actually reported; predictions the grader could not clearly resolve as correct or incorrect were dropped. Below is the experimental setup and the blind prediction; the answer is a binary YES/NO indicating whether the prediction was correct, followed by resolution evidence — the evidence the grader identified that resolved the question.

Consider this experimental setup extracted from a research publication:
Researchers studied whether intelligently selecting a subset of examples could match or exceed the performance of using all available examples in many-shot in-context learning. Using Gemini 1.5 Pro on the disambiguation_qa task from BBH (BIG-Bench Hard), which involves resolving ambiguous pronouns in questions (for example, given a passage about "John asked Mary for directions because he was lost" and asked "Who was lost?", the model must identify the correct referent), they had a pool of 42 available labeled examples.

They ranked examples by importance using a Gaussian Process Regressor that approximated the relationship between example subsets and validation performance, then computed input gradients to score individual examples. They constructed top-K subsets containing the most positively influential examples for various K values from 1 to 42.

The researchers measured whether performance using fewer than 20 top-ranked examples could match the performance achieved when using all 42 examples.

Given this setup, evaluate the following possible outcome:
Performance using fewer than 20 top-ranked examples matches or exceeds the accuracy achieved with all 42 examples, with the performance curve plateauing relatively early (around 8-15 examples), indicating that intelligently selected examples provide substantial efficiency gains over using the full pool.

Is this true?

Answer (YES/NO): NO